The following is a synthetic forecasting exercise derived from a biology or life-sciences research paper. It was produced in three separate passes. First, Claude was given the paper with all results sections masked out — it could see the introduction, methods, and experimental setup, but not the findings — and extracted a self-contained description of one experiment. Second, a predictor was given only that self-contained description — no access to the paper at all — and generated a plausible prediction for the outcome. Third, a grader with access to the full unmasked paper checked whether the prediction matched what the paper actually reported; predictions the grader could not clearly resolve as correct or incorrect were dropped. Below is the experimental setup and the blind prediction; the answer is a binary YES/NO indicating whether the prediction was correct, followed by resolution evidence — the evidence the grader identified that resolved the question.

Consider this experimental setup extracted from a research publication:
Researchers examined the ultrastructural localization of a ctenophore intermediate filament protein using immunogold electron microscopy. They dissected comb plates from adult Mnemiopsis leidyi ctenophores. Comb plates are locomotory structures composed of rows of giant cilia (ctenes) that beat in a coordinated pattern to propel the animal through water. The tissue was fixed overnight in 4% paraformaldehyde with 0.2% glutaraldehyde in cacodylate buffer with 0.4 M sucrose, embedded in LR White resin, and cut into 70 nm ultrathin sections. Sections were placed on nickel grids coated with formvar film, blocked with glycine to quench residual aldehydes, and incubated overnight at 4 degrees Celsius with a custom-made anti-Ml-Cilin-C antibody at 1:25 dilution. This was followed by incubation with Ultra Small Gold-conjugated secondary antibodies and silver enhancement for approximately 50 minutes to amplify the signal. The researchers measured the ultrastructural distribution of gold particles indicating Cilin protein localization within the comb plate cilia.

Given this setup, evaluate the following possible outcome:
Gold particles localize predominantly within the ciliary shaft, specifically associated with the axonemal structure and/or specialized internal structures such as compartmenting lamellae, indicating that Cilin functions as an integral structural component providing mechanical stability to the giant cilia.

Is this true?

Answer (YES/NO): YES